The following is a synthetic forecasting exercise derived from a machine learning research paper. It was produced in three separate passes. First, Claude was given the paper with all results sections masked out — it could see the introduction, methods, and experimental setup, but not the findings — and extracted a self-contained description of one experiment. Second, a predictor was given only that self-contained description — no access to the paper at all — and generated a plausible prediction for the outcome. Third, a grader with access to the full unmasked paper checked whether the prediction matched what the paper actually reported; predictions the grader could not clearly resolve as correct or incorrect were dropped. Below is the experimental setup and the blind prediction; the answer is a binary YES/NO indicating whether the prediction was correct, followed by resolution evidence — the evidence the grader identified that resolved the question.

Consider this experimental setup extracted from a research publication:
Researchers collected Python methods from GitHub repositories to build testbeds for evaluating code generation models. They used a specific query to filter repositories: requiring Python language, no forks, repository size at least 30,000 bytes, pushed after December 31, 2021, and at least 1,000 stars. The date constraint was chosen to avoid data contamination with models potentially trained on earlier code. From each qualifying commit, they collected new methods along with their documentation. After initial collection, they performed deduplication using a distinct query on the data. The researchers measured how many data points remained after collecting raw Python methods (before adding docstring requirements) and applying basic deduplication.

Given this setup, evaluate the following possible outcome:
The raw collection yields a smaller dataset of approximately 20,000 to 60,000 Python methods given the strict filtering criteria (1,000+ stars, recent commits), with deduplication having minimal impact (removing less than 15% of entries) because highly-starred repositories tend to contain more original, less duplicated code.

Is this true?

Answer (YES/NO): NO